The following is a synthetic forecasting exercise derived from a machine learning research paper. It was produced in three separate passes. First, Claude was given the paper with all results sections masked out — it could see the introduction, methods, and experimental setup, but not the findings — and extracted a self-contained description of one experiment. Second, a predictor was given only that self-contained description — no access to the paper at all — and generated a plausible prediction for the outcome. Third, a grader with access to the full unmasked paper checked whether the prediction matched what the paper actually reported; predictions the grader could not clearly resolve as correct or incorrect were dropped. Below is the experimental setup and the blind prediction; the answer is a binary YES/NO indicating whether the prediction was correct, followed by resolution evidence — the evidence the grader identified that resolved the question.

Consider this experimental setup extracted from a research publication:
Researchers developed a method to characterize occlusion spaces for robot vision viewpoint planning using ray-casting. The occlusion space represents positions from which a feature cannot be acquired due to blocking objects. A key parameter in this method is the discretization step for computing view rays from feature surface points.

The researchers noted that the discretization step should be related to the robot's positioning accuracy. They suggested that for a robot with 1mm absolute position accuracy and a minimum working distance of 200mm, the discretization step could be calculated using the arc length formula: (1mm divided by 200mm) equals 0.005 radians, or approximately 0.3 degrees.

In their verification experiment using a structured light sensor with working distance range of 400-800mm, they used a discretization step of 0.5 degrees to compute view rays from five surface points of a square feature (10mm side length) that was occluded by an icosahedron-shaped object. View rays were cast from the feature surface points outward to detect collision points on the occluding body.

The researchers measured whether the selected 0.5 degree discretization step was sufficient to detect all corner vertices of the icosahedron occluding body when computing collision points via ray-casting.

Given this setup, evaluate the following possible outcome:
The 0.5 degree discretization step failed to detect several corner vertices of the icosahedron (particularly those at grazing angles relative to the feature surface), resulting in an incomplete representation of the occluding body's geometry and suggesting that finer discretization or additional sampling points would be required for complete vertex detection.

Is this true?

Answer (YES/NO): NO